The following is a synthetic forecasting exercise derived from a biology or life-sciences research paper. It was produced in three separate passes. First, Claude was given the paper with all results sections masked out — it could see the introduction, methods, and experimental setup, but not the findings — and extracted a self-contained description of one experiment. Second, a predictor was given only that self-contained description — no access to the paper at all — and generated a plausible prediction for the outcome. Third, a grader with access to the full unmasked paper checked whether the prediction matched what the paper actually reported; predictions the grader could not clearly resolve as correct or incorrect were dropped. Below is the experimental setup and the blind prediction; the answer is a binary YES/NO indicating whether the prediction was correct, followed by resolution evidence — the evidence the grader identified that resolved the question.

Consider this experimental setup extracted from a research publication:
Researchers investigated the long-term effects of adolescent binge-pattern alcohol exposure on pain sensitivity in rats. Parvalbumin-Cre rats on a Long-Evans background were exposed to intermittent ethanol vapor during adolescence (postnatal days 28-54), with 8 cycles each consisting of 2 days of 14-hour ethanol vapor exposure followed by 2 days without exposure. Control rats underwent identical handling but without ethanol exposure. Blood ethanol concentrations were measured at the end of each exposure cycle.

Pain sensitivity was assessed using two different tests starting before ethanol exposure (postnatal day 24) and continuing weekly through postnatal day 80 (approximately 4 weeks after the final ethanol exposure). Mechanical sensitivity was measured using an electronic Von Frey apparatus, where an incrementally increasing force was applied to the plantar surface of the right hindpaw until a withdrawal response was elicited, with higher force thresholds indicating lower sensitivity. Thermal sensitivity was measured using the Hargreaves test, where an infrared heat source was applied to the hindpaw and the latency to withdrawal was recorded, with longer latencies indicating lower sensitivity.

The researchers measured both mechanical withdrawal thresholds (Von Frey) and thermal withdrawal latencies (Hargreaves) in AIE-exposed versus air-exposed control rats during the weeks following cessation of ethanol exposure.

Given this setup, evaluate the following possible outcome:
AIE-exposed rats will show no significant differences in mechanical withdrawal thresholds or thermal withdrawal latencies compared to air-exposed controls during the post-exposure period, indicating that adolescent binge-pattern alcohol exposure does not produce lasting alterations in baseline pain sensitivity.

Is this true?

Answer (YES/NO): NO